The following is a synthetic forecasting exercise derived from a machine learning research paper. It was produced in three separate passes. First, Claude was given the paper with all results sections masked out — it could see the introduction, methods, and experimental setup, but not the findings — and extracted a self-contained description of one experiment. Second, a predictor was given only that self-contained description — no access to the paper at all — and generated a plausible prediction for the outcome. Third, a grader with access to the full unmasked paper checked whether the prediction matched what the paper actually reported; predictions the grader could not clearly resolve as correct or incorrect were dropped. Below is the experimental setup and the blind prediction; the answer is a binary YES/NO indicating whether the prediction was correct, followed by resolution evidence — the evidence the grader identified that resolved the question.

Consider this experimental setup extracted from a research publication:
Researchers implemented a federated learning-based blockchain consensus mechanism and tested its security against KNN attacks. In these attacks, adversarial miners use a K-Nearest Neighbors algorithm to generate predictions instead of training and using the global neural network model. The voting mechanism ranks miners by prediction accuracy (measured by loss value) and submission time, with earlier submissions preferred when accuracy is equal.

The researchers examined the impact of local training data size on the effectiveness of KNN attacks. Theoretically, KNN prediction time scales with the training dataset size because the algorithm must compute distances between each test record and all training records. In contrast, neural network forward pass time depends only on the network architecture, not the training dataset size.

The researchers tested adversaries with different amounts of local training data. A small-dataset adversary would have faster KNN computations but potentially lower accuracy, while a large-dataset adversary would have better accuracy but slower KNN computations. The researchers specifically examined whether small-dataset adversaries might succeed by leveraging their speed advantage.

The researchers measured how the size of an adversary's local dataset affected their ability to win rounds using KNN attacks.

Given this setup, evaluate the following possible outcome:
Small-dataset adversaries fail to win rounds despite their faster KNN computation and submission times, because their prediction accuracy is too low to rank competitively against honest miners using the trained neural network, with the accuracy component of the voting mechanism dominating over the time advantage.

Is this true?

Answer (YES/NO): YES